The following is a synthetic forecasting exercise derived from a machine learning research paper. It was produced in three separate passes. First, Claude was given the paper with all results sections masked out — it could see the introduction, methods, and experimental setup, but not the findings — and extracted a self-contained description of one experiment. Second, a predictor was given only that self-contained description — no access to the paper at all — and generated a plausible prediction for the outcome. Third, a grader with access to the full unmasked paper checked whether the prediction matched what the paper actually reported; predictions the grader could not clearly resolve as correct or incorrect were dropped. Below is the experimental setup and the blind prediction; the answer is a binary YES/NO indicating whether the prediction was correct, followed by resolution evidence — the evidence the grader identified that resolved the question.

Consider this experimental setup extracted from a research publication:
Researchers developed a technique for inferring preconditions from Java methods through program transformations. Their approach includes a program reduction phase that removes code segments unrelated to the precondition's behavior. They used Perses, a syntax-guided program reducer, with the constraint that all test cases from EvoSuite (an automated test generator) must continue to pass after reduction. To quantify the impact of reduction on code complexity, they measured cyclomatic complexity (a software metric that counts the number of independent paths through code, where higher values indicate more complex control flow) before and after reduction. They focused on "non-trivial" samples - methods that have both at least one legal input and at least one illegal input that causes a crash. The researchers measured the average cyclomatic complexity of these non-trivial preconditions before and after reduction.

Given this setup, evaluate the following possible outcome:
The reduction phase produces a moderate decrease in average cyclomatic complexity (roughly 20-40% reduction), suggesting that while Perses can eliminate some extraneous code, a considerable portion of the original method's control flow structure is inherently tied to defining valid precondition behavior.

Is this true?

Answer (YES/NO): NO